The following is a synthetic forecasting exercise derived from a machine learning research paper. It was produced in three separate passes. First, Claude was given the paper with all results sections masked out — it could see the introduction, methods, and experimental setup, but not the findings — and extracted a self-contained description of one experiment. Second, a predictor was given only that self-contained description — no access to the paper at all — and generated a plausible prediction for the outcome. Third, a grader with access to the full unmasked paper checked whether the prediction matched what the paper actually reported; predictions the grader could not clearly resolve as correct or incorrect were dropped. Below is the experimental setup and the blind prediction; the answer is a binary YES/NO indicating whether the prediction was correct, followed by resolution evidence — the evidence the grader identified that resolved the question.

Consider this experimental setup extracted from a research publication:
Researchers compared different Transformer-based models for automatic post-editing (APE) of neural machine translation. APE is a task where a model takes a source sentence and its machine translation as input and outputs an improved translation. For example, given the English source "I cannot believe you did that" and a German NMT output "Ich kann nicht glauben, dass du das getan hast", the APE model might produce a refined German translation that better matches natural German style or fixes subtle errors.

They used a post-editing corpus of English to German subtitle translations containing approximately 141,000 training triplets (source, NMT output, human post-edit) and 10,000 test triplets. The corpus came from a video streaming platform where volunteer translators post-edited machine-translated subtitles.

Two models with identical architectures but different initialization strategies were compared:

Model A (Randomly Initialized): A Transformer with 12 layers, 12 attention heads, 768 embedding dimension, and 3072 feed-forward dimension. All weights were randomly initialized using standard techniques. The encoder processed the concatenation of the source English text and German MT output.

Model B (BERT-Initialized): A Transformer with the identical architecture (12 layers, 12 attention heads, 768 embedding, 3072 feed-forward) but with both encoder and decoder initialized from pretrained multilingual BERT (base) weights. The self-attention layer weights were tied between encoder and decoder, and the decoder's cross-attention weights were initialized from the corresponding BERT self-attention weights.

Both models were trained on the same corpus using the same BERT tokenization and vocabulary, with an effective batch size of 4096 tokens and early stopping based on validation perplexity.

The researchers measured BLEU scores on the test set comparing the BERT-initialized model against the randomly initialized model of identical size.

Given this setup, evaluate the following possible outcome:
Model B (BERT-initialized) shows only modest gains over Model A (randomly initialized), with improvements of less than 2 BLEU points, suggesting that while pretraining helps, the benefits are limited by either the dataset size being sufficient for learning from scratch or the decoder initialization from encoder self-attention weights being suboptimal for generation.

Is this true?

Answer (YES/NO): NO